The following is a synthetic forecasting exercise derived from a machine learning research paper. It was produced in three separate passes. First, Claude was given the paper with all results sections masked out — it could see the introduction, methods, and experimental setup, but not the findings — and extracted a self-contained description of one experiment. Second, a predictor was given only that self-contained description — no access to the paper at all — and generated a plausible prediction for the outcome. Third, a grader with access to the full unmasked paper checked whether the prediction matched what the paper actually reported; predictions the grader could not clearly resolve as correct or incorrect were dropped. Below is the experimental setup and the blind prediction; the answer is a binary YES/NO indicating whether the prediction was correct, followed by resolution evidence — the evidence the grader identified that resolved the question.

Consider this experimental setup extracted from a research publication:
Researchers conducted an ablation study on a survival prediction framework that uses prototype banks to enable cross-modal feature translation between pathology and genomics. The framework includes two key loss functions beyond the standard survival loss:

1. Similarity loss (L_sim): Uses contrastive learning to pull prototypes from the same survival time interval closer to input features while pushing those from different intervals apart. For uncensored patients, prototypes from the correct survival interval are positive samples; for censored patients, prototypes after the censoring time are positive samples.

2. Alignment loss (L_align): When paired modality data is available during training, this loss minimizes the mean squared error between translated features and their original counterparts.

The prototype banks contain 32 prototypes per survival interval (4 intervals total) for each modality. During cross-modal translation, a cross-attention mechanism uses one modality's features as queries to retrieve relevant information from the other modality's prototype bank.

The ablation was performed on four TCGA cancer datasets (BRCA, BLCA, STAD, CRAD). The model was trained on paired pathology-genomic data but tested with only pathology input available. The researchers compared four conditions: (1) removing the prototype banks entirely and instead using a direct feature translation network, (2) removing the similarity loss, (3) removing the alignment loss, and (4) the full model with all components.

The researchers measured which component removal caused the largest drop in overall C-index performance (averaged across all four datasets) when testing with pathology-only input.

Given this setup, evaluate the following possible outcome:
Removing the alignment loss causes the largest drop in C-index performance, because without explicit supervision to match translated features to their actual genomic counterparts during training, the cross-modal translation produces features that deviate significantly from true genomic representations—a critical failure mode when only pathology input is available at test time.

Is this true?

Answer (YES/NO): NO